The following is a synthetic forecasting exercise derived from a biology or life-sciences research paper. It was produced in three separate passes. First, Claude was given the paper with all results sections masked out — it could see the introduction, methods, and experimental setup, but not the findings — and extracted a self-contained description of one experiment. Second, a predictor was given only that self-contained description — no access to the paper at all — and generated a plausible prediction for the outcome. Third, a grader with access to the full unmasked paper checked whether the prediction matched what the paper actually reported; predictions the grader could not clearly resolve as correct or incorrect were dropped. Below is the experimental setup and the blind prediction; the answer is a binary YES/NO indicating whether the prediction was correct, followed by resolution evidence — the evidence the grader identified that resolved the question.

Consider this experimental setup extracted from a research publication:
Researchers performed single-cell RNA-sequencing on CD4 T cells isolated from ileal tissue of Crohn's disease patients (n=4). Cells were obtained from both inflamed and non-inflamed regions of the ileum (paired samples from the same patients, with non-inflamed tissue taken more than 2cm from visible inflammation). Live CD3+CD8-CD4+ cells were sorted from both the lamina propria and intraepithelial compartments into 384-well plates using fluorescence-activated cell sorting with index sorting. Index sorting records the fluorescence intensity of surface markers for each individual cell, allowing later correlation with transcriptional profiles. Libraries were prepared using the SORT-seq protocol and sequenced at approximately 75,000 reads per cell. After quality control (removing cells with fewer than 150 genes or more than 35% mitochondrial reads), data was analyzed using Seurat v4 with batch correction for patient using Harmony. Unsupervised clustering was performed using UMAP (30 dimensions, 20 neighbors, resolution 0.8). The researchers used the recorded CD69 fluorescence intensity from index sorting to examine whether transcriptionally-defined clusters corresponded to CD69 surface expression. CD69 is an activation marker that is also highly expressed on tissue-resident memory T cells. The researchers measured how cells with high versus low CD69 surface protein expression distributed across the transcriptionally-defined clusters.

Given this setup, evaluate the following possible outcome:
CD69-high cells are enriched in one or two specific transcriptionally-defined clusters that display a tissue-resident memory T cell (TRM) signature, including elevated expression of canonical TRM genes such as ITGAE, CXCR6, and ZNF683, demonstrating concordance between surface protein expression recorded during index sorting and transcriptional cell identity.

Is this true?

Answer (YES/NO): NO